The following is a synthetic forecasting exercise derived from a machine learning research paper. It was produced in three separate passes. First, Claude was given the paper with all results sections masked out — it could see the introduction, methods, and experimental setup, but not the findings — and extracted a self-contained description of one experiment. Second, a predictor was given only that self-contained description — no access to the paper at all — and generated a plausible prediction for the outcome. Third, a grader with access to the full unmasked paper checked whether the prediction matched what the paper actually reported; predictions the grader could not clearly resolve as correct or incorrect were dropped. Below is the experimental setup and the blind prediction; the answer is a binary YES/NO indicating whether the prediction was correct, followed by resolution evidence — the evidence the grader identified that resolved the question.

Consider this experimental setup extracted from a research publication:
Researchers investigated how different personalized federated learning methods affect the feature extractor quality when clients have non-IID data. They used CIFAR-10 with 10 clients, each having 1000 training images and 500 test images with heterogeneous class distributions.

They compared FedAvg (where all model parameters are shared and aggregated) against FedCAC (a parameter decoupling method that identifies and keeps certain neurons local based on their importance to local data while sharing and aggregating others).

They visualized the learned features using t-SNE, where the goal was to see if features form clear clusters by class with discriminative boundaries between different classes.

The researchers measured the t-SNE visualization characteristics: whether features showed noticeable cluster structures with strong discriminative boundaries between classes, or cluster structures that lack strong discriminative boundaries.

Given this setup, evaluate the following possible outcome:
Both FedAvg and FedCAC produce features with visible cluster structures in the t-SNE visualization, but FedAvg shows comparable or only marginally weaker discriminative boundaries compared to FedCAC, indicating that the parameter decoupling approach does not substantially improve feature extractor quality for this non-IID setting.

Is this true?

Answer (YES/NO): YES